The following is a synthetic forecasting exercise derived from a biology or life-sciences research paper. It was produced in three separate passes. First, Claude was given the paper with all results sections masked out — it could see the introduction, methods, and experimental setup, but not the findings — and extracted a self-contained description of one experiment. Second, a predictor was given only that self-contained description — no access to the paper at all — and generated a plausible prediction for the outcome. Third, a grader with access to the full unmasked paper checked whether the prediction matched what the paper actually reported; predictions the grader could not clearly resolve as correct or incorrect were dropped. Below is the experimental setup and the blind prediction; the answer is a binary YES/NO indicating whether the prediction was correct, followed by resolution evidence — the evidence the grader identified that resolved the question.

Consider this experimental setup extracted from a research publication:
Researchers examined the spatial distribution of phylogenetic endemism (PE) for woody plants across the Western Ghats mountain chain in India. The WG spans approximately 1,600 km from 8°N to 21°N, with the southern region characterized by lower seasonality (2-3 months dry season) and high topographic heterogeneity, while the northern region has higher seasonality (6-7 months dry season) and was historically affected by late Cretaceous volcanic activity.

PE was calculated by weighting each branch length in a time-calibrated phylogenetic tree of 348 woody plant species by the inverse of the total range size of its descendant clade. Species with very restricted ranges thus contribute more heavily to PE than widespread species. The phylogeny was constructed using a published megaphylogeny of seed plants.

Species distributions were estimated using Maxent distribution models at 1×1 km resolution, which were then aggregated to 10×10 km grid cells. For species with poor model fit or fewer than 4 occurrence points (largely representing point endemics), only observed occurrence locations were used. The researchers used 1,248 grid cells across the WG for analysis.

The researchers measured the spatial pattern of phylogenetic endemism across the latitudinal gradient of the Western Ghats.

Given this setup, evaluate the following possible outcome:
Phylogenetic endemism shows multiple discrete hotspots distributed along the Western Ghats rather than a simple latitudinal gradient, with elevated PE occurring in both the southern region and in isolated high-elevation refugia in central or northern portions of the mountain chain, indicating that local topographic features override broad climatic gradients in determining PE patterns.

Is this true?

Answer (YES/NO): NO